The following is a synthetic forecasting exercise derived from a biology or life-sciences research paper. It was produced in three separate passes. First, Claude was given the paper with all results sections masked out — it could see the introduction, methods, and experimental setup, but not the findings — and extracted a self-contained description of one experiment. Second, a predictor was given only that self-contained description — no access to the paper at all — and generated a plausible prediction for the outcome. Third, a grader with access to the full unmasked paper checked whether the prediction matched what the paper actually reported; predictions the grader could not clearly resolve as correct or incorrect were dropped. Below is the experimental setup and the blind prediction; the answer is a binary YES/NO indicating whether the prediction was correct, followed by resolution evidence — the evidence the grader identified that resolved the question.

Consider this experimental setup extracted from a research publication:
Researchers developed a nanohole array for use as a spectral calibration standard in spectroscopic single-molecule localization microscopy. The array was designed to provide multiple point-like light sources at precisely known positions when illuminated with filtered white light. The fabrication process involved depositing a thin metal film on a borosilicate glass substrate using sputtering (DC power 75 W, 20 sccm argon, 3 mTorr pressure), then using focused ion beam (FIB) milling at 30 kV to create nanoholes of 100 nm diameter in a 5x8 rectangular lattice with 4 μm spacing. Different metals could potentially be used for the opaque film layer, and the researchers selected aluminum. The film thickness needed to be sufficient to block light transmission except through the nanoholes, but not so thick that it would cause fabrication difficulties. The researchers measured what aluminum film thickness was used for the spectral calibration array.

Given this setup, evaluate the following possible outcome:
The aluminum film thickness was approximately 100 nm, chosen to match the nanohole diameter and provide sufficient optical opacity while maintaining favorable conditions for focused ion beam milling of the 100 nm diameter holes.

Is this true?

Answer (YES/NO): NO